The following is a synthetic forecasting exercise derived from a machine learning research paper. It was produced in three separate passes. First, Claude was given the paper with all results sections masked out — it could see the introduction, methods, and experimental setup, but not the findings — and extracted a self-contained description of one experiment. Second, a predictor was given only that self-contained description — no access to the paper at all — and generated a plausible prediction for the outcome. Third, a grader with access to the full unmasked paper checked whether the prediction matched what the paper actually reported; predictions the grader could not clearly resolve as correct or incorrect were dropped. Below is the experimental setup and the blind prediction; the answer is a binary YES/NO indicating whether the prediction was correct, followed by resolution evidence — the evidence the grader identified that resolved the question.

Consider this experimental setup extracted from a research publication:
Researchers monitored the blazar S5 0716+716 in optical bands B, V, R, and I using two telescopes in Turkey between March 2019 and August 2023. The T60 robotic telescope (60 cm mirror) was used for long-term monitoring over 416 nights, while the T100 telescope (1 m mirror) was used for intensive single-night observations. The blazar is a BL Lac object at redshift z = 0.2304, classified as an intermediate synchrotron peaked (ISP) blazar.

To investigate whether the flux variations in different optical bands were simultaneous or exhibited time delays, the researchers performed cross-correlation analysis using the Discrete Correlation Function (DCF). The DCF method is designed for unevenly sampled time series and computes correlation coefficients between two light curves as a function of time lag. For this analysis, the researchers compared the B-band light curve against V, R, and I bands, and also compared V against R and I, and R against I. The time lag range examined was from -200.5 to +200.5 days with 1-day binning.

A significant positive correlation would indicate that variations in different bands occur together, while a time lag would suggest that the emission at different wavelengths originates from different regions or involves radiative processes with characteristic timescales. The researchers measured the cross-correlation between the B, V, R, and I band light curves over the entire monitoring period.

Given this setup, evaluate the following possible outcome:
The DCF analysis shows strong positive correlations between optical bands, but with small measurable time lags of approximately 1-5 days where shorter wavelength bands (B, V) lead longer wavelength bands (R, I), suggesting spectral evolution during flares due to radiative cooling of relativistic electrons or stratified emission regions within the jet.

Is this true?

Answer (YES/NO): NO